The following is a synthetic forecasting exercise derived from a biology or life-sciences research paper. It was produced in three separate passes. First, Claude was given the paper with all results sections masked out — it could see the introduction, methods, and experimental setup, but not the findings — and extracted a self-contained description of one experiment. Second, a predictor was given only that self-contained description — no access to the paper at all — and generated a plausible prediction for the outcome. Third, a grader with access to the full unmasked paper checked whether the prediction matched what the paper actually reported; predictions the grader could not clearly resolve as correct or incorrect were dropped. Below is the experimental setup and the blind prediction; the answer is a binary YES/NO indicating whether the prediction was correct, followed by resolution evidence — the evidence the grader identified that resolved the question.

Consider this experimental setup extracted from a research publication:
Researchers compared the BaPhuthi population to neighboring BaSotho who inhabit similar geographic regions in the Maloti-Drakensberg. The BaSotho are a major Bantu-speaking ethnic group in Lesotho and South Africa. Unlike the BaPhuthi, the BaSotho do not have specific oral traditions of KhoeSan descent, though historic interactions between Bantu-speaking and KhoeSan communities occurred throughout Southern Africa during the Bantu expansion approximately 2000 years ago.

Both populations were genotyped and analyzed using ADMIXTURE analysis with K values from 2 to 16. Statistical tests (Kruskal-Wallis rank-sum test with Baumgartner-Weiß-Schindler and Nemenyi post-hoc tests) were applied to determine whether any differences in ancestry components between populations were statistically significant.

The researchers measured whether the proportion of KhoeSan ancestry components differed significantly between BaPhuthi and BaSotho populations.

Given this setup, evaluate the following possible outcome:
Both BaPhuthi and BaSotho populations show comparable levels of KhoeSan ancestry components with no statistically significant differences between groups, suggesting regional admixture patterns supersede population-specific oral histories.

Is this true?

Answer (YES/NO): NO